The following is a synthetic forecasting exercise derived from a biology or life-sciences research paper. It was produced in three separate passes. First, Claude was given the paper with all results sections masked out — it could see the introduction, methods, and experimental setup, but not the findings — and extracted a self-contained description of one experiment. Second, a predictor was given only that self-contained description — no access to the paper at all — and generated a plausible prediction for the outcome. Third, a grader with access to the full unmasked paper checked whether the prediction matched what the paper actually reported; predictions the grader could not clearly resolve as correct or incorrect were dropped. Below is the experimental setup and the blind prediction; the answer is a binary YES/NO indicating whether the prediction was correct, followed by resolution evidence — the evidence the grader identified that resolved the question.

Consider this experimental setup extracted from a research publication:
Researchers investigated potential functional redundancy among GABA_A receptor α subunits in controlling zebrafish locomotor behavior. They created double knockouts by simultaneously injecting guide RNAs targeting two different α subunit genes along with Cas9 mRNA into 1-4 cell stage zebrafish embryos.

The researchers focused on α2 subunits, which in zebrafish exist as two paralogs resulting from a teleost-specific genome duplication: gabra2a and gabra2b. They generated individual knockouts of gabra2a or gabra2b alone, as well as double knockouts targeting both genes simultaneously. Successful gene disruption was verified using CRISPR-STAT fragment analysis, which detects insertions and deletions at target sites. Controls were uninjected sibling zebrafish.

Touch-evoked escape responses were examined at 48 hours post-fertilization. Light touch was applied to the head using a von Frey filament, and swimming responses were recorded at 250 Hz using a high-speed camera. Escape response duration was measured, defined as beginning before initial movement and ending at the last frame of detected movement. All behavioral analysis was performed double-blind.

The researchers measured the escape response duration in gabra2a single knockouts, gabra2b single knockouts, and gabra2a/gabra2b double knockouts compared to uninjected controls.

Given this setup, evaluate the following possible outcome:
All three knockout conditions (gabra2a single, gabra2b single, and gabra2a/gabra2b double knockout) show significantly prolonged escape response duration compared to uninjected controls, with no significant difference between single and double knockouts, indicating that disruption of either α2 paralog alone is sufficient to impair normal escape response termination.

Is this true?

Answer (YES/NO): NO